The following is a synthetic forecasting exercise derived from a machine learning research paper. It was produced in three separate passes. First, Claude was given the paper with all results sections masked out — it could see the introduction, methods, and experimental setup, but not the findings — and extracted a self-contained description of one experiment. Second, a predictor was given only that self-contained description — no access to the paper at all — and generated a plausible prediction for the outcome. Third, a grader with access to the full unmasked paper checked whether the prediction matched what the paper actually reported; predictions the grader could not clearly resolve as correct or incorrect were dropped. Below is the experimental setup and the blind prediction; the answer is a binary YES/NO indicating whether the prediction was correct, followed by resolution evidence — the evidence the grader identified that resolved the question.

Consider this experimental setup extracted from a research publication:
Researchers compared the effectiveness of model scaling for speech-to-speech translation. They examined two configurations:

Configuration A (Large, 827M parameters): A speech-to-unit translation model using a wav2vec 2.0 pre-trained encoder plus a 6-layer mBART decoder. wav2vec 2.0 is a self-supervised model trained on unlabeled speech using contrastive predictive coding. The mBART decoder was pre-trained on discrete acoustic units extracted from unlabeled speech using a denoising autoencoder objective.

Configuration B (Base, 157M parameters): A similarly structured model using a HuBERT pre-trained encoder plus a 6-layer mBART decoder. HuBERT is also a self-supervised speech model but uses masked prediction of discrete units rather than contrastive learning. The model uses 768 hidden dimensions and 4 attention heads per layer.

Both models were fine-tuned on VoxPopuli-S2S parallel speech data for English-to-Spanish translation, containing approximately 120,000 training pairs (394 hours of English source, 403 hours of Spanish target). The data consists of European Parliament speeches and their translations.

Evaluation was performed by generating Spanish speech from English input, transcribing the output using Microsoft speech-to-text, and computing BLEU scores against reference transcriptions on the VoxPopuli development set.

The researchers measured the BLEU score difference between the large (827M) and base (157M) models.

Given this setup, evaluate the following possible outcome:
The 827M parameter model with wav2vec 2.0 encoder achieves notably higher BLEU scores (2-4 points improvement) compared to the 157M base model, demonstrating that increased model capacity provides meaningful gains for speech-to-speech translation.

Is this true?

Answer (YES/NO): NO